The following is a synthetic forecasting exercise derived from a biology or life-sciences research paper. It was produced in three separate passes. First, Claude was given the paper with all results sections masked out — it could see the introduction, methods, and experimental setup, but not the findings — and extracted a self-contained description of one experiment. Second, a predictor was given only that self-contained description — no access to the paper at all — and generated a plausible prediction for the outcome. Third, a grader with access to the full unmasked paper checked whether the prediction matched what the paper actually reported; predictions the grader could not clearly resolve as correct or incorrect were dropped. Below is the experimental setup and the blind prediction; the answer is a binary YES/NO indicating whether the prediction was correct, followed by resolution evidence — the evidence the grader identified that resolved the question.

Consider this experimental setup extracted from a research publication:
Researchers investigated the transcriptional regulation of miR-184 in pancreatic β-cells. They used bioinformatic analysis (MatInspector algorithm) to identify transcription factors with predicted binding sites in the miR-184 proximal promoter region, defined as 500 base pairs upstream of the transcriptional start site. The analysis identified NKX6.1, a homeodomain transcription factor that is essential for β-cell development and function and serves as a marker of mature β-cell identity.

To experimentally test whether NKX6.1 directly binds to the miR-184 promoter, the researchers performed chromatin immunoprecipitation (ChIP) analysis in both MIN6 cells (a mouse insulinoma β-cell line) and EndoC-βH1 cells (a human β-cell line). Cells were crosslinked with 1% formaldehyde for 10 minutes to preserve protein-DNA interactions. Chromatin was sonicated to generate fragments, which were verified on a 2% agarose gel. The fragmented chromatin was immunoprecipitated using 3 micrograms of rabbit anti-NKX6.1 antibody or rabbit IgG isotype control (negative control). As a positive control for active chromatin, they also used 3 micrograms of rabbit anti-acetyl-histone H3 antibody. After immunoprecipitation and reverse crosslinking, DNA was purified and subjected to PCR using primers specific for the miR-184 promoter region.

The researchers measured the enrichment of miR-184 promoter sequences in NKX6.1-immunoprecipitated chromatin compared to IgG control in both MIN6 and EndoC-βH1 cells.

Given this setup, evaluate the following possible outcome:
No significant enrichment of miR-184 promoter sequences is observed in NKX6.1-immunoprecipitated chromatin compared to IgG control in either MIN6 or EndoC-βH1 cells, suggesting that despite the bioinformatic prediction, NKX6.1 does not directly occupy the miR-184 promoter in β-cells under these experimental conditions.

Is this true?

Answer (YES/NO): NO